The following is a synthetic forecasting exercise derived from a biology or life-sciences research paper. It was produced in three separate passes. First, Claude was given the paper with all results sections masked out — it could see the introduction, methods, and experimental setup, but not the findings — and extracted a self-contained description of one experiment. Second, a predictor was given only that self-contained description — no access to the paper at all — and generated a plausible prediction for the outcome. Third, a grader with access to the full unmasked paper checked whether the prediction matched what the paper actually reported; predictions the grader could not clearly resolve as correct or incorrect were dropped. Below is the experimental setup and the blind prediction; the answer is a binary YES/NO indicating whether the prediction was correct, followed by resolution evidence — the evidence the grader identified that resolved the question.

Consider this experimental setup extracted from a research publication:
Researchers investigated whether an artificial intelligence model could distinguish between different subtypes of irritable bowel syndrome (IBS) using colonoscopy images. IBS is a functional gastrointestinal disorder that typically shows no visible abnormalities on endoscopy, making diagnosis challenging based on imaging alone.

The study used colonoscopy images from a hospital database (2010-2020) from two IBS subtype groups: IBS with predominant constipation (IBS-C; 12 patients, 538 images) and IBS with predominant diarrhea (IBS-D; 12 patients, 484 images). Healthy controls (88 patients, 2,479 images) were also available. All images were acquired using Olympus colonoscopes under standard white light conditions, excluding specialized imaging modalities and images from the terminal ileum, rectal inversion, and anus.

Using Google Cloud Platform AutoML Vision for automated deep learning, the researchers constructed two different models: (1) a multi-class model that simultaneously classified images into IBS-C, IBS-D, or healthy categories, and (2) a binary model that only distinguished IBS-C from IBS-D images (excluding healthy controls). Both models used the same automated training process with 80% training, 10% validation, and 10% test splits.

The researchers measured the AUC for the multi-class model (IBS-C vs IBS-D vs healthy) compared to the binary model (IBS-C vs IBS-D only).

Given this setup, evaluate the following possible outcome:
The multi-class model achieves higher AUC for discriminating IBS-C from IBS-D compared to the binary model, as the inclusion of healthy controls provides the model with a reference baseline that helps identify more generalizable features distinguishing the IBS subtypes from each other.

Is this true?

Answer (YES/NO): NO